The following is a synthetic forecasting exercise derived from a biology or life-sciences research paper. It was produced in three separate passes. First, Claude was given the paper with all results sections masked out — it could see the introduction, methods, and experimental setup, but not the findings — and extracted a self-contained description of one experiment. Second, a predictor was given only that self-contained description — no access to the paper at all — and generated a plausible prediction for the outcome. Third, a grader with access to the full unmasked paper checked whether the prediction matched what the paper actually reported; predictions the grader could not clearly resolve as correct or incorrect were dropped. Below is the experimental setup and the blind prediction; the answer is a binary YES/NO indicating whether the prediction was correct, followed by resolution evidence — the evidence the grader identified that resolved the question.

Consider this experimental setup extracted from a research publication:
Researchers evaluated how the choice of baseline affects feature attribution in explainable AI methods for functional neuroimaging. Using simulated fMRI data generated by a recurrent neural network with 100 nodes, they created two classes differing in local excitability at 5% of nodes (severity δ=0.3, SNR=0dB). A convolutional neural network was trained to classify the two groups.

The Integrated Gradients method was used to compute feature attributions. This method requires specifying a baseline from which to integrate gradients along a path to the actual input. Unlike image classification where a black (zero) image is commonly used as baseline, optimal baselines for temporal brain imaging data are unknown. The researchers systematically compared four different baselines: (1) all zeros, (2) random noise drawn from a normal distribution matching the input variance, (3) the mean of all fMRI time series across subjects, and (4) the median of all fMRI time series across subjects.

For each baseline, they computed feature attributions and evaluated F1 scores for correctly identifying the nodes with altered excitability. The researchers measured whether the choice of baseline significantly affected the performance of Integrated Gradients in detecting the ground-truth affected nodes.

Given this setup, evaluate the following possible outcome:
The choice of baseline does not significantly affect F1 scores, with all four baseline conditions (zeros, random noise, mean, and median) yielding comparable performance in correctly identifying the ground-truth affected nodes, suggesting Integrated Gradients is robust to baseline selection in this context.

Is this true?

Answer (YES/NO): YES